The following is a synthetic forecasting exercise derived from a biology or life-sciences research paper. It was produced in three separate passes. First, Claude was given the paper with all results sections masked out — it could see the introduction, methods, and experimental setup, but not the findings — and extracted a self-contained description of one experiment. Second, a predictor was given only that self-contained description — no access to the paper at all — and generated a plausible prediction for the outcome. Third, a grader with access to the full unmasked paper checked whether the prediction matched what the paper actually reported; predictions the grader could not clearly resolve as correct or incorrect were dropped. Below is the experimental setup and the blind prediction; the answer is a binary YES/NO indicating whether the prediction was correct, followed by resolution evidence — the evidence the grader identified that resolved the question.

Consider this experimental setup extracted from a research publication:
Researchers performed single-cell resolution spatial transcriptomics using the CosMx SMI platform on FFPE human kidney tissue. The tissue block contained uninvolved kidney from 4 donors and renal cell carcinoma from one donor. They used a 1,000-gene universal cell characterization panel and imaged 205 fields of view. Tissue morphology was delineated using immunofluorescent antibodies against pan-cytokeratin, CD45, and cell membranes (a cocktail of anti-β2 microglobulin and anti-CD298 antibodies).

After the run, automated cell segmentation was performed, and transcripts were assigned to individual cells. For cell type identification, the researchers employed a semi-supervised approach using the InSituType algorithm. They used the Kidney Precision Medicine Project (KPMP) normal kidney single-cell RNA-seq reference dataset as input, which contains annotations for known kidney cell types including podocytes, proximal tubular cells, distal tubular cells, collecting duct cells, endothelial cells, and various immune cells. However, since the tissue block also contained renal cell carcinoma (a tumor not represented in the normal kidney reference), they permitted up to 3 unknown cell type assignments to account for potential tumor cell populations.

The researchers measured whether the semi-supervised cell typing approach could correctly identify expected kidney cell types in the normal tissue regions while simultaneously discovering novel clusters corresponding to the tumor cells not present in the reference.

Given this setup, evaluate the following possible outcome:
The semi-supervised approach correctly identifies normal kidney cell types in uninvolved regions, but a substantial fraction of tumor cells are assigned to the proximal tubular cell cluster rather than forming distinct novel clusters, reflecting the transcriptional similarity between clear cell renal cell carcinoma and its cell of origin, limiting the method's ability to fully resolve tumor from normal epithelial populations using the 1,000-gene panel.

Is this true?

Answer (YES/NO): NO